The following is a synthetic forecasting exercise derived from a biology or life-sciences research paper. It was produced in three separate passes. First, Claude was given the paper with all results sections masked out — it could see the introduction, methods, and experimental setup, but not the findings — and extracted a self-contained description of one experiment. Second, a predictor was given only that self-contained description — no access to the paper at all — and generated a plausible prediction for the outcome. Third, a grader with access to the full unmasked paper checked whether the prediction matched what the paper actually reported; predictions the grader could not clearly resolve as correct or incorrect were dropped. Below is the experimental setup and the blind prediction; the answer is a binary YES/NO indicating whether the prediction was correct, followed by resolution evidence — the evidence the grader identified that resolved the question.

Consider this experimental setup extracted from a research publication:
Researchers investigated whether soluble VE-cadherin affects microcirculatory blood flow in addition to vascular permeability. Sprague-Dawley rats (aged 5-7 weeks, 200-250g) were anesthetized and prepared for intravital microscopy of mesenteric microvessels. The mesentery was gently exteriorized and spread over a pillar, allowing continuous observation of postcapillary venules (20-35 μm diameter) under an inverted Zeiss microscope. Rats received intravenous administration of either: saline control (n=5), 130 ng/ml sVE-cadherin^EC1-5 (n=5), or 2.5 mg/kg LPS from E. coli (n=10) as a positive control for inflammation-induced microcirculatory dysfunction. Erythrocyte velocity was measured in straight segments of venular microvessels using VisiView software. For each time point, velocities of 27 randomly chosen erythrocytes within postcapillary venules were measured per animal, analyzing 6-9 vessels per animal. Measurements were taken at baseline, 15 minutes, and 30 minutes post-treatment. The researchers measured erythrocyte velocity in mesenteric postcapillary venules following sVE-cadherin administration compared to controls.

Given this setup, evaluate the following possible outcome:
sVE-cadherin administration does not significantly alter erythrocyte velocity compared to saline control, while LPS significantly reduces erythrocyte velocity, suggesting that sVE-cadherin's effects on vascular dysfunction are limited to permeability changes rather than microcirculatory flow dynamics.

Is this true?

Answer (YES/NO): NO